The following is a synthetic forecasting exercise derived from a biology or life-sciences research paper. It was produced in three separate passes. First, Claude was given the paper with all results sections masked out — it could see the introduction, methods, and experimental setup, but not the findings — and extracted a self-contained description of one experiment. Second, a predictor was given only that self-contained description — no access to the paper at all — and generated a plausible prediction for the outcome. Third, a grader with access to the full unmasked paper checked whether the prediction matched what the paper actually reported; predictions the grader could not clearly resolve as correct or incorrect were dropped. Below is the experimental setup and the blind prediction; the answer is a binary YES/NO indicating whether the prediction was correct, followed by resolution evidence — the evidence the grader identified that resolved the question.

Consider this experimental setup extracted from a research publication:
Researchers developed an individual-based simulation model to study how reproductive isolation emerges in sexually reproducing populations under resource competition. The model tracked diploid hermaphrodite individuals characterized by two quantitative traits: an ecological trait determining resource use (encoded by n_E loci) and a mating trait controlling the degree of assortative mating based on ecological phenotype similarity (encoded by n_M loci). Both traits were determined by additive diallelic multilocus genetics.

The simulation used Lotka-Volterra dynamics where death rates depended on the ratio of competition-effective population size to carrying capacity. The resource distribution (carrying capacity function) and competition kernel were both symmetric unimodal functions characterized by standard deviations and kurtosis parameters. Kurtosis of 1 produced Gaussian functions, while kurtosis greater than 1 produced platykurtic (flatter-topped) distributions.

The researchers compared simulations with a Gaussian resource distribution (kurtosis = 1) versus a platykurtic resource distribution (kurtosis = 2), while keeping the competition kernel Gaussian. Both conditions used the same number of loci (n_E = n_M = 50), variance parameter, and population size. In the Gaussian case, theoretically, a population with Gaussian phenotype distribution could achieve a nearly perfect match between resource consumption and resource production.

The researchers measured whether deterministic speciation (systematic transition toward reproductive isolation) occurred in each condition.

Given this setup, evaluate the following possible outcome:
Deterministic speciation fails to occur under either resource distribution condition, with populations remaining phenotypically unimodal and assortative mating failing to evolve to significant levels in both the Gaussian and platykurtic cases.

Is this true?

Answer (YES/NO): NO